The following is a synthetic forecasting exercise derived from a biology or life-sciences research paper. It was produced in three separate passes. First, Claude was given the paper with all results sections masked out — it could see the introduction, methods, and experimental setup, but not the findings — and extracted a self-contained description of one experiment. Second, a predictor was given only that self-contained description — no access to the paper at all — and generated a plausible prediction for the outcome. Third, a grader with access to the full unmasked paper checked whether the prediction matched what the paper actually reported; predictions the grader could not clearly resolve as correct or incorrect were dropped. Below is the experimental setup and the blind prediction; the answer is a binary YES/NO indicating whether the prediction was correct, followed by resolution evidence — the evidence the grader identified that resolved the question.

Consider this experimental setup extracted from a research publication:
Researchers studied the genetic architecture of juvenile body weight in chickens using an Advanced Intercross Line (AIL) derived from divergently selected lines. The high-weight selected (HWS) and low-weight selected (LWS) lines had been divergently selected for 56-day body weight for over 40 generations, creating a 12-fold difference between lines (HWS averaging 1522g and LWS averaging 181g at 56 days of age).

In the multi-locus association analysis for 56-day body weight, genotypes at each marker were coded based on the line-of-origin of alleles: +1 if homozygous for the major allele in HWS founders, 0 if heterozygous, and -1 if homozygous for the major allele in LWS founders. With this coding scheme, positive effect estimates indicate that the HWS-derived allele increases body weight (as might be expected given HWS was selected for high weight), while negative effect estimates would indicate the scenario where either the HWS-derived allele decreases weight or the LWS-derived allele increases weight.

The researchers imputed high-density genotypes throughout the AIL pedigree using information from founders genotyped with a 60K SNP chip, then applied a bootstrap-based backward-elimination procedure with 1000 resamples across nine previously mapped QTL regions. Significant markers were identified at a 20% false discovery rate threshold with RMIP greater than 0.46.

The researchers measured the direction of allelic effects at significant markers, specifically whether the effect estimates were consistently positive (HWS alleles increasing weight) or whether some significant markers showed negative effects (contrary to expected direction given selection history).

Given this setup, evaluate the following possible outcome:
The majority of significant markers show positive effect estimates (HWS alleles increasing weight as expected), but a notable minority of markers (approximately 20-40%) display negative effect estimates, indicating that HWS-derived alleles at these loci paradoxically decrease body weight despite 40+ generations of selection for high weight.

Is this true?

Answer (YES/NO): NO